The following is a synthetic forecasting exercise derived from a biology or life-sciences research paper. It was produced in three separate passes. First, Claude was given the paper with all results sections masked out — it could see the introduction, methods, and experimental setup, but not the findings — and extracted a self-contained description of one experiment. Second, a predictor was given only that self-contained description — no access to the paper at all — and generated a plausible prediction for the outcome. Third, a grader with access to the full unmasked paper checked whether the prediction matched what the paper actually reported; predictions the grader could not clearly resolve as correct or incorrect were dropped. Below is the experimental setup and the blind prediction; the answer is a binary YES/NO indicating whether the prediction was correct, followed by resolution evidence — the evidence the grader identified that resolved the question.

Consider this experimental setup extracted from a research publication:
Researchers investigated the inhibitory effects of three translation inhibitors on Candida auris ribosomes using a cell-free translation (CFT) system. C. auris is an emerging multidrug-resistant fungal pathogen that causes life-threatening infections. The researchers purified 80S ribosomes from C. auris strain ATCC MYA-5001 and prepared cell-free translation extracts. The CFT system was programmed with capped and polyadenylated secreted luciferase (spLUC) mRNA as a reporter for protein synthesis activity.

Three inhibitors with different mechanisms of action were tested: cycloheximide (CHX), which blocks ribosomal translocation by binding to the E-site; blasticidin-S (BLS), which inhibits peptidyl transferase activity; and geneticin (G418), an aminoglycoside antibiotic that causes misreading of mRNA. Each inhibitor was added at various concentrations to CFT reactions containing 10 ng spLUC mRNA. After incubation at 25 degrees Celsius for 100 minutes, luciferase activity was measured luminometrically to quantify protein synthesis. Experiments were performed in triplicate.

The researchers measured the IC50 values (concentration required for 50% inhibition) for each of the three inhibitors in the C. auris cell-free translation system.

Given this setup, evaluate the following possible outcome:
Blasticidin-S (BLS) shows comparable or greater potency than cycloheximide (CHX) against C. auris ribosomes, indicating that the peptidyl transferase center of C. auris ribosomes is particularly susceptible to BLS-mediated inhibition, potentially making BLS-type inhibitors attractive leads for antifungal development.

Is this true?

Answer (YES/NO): NO